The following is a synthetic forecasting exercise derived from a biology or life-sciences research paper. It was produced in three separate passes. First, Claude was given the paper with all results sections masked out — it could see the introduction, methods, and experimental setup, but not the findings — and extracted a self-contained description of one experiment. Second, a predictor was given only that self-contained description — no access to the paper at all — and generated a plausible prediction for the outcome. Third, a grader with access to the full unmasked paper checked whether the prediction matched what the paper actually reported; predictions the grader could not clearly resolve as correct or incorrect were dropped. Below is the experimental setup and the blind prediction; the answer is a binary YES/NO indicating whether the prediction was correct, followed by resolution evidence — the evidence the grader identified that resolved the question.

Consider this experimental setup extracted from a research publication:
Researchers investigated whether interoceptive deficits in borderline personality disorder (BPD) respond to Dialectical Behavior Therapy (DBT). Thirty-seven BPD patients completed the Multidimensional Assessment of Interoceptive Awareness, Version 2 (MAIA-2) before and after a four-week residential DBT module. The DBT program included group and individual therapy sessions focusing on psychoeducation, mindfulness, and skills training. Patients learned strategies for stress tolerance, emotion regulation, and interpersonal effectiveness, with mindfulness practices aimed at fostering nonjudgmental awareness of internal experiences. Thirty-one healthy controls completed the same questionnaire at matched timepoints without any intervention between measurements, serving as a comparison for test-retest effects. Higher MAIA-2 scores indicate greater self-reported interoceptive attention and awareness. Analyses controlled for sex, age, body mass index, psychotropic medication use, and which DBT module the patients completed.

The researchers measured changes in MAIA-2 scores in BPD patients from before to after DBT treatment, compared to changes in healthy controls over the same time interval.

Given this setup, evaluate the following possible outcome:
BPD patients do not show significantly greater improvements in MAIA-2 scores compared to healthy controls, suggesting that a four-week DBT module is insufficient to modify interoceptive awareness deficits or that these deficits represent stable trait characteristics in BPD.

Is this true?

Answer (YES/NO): NO